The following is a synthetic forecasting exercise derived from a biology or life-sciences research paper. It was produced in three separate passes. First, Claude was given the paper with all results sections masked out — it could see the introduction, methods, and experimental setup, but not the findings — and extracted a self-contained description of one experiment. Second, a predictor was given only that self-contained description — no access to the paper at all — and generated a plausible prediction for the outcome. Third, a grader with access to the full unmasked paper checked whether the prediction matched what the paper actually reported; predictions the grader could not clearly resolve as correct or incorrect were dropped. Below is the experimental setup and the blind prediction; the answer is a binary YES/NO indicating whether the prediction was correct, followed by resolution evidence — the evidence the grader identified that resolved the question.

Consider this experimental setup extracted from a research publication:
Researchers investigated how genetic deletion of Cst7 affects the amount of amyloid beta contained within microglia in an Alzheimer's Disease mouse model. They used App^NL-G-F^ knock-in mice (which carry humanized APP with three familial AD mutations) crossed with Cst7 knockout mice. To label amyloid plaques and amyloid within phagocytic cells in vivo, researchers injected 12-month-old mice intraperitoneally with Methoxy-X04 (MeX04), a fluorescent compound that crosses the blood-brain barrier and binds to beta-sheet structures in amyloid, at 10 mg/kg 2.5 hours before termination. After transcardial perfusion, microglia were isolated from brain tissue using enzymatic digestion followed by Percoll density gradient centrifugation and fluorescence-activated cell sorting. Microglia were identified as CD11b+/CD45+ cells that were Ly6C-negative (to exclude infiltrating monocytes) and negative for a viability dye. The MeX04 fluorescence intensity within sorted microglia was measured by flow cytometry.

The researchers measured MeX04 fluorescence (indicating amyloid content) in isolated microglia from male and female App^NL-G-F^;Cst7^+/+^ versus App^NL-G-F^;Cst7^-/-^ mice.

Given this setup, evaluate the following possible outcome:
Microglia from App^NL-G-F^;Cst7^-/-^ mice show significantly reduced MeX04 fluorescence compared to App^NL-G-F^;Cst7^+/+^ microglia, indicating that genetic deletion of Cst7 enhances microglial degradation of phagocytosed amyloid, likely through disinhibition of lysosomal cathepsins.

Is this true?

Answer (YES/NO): NO